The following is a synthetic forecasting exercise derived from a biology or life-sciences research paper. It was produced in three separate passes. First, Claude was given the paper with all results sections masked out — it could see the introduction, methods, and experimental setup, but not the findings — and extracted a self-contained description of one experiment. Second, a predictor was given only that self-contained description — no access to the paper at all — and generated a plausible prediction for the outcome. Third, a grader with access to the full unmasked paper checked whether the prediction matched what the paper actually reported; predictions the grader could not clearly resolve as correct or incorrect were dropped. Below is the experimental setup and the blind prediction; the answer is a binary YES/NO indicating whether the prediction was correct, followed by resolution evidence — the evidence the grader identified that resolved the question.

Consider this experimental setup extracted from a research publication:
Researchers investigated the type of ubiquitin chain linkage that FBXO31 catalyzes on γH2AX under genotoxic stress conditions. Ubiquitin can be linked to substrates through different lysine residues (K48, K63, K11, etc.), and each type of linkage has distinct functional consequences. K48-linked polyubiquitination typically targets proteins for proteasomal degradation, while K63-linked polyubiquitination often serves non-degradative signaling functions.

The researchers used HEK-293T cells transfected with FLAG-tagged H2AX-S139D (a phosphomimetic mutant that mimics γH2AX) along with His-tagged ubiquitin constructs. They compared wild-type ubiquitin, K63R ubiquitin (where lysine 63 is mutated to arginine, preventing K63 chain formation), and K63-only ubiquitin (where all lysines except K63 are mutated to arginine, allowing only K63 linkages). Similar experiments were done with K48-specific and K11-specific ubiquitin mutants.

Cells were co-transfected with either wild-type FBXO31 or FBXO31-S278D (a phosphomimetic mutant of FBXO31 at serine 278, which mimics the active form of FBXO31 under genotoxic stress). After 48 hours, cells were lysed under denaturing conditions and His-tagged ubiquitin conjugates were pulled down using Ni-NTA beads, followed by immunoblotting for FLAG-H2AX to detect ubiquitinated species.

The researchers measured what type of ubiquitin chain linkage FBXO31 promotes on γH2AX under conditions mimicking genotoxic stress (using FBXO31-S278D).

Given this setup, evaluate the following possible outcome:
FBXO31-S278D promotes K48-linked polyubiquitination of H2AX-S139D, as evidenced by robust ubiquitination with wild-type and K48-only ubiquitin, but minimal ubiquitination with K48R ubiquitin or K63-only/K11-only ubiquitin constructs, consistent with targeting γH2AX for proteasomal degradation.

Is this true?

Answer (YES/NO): NO